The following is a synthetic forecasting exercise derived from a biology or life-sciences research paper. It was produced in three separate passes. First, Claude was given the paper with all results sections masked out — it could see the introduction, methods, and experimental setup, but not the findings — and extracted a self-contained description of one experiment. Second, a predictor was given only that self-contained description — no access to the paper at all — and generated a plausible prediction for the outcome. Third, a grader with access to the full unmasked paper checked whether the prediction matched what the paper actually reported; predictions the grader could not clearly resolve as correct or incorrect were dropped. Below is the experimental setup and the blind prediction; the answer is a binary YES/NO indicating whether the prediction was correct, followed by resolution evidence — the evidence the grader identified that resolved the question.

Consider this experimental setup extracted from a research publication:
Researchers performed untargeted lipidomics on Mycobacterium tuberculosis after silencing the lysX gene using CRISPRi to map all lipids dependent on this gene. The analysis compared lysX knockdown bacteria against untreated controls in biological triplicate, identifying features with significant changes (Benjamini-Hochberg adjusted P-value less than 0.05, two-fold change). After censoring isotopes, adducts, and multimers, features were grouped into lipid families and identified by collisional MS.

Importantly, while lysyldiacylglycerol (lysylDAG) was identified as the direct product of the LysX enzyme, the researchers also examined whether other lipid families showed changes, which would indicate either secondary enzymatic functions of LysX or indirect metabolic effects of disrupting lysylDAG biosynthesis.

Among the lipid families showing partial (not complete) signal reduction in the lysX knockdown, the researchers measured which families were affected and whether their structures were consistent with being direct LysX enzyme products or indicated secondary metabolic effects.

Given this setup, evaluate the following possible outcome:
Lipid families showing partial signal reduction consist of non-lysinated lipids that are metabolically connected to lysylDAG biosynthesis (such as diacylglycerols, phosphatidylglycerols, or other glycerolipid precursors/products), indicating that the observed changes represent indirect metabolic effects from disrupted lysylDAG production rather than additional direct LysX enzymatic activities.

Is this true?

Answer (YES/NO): YES